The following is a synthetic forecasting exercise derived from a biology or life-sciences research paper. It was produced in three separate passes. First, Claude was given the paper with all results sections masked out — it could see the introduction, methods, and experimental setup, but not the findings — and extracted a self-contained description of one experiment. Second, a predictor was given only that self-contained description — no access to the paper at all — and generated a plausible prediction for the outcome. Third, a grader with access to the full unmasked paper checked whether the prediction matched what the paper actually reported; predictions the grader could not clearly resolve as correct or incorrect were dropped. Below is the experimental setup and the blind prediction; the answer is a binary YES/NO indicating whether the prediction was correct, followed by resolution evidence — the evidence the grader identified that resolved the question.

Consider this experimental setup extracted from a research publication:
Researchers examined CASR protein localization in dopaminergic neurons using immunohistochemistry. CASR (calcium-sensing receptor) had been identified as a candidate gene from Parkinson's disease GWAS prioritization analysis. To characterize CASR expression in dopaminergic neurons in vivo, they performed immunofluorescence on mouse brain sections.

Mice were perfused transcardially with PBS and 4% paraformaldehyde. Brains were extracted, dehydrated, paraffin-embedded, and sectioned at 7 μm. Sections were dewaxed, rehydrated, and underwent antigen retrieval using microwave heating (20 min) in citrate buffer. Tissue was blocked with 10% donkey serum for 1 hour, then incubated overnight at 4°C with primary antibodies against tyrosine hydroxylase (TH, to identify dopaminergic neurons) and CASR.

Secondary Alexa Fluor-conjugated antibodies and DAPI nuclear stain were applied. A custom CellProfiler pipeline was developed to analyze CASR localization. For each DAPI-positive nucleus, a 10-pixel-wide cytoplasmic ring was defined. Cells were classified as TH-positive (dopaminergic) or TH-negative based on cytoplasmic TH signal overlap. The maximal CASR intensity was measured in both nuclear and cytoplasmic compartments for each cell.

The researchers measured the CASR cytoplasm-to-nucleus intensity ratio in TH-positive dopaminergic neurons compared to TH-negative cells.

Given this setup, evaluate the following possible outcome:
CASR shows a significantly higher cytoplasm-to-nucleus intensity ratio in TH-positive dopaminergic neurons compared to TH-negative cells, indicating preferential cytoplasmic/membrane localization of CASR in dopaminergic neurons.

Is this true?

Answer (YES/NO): YES